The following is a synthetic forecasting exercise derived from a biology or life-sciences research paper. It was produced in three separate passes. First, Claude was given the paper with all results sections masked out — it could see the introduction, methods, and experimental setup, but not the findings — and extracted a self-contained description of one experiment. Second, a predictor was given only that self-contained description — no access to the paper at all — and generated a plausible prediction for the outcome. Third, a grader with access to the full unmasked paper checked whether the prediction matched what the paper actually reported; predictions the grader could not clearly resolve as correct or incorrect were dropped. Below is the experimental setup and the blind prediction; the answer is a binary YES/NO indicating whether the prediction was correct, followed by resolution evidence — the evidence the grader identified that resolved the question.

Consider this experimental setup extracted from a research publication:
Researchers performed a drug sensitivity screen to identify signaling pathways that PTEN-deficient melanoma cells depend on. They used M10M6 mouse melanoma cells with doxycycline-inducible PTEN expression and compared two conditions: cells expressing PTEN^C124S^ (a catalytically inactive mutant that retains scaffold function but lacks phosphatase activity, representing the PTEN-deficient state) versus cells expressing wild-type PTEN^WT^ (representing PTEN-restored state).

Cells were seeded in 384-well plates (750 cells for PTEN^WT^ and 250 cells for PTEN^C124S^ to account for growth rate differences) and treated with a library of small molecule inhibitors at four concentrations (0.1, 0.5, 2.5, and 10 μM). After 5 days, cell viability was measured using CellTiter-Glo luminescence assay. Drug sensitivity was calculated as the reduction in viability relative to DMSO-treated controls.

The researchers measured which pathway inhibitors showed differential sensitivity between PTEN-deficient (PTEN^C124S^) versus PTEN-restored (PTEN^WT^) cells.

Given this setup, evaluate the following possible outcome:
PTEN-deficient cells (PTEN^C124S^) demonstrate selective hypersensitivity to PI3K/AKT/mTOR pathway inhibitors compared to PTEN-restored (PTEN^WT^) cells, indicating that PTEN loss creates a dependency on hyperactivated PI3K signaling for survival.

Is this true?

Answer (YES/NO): YES